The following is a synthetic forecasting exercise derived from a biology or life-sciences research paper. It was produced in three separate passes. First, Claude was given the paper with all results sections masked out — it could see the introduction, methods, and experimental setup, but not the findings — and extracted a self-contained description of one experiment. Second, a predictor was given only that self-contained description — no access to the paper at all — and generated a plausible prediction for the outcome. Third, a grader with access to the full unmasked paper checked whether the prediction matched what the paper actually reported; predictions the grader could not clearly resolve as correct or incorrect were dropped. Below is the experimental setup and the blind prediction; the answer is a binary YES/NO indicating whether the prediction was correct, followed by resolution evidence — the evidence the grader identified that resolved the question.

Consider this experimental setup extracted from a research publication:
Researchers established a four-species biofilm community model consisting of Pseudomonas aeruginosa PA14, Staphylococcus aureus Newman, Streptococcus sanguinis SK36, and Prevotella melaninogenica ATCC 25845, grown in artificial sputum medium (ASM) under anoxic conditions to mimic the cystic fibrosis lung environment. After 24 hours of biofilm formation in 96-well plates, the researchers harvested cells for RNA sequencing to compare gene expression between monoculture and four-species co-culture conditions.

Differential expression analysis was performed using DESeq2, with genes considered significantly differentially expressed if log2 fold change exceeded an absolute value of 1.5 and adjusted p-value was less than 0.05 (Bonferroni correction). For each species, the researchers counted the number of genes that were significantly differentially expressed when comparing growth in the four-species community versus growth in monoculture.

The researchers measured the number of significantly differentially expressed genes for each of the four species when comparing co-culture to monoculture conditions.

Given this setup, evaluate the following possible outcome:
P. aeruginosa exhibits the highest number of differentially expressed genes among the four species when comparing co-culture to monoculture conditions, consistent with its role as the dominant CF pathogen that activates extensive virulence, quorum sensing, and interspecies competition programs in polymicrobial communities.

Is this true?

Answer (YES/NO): NO